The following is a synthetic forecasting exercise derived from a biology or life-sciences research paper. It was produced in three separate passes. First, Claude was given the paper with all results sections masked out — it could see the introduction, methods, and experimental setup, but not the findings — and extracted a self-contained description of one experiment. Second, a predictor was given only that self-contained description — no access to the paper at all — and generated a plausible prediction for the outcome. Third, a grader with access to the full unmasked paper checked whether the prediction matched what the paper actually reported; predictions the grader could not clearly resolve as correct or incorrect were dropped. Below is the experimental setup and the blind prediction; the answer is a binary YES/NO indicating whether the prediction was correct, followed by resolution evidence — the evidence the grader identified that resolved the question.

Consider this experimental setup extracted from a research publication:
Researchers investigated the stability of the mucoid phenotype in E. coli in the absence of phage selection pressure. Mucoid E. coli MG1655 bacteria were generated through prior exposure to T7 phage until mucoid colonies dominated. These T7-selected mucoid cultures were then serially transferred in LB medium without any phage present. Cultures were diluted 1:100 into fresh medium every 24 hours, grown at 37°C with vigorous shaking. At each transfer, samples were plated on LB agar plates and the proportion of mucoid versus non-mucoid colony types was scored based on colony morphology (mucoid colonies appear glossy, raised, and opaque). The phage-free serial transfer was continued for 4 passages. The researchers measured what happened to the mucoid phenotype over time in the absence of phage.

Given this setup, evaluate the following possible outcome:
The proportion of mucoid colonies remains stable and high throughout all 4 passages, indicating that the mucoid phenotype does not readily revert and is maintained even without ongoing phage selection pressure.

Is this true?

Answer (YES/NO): NO